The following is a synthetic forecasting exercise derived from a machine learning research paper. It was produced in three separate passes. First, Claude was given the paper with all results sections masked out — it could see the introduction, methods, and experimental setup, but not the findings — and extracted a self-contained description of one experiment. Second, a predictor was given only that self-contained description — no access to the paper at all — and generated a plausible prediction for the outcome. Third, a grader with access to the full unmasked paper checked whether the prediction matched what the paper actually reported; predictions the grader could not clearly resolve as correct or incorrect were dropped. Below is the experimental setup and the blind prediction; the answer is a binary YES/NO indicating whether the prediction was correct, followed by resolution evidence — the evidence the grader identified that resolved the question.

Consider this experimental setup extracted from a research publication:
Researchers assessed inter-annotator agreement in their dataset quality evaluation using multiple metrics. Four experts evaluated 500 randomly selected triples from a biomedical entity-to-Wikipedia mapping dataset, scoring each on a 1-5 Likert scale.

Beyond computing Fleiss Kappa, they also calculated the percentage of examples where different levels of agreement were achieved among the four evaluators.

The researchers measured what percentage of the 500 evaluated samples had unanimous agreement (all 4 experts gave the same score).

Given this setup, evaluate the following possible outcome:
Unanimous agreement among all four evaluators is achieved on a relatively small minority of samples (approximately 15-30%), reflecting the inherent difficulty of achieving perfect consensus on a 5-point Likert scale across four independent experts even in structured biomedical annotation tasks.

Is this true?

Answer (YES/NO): NO